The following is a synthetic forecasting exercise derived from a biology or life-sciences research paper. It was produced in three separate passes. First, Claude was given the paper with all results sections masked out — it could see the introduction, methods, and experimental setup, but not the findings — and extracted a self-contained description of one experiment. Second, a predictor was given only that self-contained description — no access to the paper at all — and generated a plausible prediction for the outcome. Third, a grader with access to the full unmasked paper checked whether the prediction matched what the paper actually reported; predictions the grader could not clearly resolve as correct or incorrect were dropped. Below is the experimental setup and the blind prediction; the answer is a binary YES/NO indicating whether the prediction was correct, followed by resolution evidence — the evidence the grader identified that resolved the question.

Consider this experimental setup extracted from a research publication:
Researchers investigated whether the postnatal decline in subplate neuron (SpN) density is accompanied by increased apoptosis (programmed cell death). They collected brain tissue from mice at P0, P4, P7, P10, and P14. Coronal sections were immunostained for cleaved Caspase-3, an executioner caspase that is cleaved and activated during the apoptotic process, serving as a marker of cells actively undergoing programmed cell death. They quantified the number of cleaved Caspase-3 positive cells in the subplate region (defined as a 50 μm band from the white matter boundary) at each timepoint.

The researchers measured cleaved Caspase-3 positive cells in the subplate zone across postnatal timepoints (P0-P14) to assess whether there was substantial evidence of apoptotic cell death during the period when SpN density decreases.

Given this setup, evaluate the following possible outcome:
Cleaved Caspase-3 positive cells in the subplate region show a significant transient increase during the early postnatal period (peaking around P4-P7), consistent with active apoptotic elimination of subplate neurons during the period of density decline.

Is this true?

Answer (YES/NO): NO